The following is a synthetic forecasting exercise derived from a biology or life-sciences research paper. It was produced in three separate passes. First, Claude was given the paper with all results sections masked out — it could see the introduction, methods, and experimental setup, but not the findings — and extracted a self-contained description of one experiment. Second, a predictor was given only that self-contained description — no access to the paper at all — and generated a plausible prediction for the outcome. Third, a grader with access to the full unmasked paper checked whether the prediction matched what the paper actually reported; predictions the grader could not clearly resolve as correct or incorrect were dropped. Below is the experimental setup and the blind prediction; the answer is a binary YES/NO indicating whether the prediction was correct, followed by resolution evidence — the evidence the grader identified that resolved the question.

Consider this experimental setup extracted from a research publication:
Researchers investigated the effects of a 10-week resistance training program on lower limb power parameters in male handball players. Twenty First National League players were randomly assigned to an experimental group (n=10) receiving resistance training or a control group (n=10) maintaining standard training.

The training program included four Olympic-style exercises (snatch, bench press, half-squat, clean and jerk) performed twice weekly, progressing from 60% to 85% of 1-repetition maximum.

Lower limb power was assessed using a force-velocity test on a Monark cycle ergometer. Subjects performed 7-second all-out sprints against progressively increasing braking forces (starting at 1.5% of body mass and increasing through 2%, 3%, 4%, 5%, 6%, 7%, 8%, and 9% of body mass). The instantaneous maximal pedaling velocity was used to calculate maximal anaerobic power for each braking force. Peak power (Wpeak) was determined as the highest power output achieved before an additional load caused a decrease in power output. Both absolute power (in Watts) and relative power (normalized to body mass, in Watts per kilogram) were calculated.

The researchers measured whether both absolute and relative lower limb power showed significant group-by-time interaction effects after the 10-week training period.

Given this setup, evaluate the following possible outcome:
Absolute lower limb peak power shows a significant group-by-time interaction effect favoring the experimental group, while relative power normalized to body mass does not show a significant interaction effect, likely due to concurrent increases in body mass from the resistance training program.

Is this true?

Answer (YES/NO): YES